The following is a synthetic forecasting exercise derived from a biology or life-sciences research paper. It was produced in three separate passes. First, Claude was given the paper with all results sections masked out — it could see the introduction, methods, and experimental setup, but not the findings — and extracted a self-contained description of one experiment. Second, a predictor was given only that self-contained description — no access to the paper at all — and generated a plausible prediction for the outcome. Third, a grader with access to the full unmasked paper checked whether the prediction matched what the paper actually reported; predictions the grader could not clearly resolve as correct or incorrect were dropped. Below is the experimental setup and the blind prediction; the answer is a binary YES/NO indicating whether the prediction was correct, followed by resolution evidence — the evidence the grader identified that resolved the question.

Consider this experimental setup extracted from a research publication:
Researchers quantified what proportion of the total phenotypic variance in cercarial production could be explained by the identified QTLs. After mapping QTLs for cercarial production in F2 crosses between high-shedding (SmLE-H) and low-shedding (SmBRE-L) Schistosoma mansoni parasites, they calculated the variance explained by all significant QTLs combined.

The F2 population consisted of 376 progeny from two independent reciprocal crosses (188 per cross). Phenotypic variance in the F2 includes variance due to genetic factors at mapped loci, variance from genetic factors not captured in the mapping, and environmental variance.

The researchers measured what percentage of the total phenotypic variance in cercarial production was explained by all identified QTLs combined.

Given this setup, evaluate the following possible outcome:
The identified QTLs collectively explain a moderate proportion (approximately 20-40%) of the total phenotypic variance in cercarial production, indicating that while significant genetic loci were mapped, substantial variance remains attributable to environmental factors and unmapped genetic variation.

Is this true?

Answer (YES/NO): YES